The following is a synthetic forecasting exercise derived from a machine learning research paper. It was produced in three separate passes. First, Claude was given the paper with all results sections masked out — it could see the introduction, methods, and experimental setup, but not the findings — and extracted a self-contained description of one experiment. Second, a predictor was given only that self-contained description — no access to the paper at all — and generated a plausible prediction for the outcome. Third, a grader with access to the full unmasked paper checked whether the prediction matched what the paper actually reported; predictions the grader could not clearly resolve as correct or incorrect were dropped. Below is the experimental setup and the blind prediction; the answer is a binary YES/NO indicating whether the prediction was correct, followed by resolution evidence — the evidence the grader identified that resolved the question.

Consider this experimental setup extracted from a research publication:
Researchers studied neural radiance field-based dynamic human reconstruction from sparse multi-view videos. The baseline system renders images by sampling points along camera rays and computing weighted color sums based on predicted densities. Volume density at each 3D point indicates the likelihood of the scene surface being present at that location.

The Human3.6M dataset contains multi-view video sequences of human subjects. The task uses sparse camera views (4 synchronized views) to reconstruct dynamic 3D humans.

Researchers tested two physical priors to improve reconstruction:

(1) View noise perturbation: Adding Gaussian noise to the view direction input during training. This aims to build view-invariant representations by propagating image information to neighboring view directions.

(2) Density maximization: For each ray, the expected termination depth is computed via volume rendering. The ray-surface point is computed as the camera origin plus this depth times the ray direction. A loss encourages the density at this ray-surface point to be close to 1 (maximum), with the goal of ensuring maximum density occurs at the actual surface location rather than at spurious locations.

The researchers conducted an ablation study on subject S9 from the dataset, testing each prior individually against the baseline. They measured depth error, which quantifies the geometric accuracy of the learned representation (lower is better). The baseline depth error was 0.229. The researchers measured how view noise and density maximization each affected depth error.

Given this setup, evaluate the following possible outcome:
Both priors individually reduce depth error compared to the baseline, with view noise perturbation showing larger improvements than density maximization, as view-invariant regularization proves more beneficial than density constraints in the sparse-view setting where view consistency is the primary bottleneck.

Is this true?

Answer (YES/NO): NO